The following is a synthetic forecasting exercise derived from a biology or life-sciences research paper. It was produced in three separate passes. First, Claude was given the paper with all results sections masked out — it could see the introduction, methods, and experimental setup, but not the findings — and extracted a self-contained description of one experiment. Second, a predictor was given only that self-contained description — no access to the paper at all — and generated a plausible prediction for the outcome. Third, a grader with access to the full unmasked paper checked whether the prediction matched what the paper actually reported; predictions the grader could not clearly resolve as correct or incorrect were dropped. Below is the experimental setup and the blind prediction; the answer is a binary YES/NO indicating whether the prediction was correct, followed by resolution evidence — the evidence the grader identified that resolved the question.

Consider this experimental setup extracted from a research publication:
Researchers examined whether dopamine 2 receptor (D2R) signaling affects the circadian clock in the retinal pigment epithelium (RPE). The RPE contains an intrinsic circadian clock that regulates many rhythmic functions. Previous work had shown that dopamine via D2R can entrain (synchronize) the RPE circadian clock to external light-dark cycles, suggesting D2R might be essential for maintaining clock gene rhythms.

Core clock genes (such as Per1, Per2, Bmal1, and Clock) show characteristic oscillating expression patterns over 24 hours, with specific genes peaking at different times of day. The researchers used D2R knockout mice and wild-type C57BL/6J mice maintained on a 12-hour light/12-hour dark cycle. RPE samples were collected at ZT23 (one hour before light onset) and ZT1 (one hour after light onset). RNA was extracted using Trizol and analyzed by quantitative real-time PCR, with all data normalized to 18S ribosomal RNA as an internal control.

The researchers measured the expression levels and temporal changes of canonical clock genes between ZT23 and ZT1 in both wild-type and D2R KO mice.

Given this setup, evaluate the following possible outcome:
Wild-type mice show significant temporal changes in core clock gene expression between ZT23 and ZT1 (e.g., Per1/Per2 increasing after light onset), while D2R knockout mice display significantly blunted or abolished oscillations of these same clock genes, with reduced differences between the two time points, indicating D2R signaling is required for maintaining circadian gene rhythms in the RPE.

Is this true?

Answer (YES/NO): NO